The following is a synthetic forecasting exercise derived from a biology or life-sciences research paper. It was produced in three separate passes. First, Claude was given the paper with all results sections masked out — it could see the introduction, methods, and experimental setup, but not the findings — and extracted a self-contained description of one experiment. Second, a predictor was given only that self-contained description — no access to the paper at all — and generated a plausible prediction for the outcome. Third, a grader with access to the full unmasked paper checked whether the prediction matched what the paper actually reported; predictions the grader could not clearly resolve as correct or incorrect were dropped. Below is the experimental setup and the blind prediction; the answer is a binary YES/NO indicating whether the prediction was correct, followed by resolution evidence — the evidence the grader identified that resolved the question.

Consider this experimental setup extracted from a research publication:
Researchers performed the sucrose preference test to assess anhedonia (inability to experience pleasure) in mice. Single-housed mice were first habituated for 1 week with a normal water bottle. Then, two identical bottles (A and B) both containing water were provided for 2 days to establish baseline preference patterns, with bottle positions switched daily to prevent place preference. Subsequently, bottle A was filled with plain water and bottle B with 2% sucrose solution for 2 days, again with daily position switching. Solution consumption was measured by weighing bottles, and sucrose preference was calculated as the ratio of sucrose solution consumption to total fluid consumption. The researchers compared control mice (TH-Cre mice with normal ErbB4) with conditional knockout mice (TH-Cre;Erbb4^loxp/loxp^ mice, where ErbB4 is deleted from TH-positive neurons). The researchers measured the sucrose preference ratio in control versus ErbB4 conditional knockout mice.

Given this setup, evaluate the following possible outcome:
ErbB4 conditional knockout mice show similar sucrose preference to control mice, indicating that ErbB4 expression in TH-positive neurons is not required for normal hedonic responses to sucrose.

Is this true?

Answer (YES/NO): NO